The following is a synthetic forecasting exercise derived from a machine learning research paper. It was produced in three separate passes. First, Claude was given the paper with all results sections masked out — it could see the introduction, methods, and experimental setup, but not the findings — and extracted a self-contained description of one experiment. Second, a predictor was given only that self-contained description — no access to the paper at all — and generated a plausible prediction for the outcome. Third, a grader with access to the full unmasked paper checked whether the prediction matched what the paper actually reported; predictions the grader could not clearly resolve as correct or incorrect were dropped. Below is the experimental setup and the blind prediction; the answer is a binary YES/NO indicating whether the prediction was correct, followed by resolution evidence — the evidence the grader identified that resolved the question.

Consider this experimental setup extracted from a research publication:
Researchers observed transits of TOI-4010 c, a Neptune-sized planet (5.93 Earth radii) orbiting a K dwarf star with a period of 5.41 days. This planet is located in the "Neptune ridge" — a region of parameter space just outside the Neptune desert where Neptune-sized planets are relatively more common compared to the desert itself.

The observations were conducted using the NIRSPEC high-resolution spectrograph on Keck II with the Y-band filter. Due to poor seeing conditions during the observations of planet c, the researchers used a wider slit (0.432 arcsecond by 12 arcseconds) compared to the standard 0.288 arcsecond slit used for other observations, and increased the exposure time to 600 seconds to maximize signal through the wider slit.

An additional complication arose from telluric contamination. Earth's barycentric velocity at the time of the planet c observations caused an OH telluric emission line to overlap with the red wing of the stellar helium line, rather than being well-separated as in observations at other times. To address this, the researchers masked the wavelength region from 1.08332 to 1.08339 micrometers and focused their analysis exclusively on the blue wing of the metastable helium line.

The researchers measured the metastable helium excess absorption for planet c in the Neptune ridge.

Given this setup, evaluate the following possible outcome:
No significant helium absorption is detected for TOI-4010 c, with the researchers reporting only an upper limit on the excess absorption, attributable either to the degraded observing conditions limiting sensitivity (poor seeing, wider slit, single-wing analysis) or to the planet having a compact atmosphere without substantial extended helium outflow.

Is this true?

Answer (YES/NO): NO